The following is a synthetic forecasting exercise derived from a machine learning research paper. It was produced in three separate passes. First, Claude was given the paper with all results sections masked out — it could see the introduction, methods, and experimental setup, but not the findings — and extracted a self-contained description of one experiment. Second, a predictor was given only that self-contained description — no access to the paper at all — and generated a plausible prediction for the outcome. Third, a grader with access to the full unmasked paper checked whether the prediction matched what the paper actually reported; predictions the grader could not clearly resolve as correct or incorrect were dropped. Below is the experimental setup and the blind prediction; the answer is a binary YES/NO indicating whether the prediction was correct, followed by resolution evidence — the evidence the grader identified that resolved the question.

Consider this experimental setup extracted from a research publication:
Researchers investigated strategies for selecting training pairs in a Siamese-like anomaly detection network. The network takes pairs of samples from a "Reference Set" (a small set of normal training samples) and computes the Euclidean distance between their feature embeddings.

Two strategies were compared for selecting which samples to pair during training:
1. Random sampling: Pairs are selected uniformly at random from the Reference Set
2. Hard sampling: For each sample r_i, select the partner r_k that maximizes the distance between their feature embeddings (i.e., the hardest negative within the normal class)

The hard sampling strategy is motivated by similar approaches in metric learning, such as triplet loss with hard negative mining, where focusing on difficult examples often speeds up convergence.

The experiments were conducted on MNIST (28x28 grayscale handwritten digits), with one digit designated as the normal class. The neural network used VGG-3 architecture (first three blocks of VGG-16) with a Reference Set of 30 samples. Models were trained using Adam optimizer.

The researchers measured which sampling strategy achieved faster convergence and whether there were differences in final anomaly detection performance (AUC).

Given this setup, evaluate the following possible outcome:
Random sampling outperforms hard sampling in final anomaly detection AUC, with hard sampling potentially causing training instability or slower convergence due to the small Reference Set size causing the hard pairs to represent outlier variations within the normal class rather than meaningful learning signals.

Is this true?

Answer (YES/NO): NO